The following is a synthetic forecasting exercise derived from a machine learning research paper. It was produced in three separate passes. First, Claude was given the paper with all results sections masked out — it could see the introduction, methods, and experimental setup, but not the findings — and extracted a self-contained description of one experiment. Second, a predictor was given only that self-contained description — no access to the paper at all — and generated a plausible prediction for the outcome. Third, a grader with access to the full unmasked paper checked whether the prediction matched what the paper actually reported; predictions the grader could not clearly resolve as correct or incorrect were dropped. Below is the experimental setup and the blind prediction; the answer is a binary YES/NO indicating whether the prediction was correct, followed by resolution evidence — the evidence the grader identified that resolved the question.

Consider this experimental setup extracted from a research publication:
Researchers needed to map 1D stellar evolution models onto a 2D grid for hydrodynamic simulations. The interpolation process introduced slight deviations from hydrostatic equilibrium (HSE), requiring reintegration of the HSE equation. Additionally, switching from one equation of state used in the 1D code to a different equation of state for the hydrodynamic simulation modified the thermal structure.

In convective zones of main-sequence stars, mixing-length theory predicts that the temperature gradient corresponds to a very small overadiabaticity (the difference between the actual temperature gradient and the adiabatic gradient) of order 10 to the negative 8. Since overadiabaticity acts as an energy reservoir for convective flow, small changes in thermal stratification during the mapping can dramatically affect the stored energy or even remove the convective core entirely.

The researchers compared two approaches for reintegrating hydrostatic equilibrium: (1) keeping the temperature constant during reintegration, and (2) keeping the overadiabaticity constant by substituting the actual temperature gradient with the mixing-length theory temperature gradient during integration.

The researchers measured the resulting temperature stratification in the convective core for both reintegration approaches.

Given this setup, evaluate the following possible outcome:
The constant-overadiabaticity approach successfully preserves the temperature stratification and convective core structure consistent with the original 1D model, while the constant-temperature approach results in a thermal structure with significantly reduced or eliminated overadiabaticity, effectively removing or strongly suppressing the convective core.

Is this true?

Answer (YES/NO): NO